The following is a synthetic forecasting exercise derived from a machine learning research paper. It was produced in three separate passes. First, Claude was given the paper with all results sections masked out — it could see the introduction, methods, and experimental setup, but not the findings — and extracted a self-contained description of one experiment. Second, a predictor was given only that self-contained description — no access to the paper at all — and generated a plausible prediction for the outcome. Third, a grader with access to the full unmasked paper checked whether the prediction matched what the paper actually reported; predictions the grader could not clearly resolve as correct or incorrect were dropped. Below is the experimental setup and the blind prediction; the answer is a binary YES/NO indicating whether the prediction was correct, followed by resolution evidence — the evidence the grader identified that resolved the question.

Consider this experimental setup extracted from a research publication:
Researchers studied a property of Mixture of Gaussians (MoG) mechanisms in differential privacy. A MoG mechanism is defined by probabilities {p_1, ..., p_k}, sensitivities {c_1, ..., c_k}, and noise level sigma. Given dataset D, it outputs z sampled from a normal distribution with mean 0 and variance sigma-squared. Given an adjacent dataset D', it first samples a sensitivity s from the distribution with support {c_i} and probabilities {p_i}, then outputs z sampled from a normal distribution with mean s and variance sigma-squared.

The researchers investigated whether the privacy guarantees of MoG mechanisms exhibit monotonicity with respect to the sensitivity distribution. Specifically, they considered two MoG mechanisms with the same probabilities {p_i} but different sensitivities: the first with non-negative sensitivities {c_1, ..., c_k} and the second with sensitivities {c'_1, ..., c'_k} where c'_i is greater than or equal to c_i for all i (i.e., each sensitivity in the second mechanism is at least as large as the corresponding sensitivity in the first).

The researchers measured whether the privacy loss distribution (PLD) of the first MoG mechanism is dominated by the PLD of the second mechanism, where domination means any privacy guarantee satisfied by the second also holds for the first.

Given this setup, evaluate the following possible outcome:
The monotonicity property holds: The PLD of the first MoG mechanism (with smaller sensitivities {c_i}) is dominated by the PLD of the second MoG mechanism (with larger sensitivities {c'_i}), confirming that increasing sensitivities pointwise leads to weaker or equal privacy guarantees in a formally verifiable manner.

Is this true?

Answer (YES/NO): YES